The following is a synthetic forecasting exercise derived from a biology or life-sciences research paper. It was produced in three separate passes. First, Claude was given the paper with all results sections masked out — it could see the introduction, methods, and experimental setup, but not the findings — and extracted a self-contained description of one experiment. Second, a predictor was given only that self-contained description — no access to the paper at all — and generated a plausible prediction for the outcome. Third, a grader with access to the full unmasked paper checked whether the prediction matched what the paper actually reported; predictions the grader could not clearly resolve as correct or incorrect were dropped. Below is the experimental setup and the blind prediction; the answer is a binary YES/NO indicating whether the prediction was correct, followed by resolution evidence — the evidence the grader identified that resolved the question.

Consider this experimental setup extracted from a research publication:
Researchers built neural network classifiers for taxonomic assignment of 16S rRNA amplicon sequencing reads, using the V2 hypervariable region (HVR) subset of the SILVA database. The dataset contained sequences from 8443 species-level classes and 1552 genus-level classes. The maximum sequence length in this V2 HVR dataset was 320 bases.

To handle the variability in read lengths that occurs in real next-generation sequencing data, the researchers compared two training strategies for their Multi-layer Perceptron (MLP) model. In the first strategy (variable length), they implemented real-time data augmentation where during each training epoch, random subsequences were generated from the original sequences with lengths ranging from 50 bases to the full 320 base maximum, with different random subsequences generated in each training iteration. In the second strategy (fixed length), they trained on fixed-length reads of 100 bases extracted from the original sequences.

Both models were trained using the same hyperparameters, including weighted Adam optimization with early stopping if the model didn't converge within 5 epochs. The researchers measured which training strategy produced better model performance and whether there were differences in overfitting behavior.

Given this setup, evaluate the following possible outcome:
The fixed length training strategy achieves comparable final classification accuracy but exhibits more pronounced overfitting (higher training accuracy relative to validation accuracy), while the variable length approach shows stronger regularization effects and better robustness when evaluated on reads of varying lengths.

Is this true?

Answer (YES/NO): NO